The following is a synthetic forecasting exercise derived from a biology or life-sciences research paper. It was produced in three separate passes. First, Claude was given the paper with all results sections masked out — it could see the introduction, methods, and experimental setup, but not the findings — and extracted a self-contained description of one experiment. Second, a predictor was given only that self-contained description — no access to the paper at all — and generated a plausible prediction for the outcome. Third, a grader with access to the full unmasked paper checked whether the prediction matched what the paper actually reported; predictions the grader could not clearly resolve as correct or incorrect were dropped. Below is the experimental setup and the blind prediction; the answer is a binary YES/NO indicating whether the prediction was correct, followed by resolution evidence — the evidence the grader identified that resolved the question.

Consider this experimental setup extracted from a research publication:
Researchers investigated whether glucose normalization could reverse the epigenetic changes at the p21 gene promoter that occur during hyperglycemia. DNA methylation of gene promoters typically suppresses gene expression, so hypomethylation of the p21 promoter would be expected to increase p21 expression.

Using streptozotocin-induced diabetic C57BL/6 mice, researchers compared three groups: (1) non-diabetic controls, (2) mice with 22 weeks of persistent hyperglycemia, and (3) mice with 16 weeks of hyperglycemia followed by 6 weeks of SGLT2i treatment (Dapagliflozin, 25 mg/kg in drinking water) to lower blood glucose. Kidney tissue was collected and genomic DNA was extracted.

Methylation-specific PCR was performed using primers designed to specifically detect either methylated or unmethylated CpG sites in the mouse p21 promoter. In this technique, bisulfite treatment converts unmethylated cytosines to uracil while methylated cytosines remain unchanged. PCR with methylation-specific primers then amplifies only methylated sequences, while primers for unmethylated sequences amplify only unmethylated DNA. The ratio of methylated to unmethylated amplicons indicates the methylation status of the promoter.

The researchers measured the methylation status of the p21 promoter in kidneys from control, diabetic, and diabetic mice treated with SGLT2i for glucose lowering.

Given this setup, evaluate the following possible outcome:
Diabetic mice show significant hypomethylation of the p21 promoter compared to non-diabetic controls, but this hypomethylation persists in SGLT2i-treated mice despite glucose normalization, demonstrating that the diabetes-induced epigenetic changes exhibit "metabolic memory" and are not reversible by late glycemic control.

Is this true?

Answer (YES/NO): YES